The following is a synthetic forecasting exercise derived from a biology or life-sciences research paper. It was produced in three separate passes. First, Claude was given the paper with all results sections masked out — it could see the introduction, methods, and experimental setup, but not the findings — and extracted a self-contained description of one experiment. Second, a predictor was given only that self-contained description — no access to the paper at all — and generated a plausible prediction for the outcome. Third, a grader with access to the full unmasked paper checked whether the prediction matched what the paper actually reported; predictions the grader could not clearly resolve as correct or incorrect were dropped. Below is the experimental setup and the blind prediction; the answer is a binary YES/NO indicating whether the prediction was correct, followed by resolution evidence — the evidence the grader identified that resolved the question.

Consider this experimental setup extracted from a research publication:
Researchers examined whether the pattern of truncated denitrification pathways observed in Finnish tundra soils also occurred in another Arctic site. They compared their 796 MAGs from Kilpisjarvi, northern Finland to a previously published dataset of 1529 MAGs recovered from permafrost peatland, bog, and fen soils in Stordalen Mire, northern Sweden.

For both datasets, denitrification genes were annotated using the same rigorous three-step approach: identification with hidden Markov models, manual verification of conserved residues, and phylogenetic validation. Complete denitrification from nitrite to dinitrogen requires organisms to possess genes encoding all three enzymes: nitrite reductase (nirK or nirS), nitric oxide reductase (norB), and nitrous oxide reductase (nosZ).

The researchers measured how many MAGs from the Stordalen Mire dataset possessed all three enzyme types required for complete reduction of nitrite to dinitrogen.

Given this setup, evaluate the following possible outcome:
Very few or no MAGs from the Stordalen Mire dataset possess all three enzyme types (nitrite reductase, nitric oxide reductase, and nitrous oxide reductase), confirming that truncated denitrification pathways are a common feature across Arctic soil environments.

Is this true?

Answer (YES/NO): YES